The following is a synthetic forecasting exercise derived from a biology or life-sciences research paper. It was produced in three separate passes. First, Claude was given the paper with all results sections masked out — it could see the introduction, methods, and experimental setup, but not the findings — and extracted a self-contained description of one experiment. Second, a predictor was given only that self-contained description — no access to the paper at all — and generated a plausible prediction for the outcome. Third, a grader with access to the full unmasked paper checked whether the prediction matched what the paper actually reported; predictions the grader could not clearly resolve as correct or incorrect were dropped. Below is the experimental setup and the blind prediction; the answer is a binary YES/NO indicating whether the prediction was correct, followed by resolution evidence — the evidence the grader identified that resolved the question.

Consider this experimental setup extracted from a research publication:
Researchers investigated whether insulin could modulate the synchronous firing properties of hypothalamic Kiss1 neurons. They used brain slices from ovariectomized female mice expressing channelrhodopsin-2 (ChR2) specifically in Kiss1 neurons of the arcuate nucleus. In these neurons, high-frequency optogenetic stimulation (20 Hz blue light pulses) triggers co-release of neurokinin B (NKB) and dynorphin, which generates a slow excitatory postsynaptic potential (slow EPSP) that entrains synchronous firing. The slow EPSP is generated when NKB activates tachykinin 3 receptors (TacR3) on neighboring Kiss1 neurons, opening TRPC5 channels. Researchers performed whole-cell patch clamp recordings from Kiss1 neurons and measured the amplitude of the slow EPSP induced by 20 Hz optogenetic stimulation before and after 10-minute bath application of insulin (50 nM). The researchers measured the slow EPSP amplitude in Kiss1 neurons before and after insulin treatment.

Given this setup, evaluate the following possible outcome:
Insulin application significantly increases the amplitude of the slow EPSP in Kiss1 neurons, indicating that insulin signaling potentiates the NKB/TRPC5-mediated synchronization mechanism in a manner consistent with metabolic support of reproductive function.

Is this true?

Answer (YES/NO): YES